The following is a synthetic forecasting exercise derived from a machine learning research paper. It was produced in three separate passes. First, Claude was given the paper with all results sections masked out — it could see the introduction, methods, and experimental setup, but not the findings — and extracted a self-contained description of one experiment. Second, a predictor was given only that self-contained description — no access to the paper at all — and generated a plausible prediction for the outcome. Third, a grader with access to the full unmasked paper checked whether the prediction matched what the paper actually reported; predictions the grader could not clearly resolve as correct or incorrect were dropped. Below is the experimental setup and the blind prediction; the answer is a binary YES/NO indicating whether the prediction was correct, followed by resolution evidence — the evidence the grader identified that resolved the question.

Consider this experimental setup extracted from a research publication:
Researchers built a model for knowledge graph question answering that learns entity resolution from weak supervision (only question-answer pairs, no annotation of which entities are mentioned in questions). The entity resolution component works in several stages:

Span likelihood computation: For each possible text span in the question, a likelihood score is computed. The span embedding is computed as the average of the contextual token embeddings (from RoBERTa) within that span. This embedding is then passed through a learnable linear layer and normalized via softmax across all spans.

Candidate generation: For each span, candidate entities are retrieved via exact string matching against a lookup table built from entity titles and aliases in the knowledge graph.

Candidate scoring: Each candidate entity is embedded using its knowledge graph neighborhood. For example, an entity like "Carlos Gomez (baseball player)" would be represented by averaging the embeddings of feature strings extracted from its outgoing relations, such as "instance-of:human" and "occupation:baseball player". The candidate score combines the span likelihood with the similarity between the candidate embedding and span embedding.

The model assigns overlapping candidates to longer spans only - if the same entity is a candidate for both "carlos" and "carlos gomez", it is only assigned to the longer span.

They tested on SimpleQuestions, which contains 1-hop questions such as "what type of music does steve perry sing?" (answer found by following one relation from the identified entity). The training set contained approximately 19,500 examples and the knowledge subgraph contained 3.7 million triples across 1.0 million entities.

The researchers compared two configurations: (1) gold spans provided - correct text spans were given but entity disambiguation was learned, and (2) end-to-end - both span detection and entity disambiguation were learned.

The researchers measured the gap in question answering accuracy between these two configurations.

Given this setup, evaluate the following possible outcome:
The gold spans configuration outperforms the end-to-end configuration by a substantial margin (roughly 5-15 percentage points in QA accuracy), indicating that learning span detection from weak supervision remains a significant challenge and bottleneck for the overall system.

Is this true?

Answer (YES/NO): NO